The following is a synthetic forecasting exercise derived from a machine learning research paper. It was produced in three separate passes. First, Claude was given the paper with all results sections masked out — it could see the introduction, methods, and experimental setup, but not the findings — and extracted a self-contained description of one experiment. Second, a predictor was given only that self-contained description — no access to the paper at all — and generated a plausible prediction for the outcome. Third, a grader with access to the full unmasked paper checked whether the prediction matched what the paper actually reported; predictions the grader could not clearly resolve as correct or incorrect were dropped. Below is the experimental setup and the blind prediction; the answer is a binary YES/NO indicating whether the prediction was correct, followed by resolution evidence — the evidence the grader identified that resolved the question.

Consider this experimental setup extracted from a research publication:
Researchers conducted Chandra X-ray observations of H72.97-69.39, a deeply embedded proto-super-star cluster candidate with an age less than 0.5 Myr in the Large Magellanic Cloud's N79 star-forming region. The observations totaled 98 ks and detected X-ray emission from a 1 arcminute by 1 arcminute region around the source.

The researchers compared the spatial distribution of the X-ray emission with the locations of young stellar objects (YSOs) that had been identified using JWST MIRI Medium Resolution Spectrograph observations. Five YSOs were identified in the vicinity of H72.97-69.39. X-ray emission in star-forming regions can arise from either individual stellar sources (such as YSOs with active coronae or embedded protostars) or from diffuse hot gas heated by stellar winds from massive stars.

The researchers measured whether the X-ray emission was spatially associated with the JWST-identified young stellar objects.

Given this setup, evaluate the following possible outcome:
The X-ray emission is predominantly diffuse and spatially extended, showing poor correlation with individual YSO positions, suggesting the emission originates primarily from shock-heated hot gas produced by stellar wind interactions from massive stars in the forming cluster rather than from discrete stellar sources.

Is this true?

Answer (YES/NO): NO